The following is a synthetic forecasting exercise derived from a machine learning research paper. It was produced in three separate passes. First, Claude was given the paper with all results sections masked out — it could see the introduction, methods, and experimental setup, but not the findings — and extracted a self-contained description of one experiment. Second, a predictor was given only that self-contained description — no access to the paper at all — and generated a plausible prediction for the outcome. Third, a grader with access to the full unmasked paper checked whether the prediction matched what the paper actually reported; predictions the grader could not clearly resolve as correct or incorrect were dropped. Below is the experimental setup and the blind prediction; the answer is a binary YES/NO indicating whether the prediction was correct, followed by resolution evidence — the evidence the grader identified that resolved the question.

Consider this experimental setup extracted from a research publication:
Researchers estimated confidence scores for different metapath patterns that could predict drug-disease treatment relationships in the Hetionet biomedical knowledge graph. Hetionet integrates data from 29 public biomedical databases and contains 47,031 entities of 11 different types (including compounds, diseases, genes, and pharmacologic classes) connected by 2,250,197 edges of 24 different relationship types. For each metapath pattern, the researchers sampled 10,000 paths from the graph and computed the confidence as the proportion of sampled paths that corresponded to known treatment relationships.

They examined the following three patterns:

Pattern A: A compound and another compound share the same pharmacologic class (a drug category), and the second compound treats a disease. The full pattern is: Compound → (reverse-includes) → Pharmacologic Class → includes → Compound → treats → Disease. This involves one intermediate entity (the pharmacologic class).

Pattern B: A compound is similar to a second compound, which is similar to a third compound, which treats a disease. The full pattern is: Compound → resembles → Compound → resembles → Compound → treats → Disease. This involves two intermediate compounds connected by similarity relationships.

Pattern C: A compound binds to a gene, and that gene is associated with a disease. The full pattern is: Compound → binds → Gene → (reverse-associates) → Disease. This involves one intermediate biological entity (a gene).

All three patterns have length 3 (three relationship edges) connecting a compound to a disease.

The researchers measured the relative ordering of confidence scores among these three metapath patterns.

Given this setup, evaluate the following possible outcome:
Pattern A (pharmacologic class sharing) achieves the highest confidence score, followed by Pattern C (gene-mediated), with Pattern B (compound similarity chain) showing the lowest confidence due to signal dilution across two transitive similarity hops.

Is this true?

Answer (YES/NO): NO